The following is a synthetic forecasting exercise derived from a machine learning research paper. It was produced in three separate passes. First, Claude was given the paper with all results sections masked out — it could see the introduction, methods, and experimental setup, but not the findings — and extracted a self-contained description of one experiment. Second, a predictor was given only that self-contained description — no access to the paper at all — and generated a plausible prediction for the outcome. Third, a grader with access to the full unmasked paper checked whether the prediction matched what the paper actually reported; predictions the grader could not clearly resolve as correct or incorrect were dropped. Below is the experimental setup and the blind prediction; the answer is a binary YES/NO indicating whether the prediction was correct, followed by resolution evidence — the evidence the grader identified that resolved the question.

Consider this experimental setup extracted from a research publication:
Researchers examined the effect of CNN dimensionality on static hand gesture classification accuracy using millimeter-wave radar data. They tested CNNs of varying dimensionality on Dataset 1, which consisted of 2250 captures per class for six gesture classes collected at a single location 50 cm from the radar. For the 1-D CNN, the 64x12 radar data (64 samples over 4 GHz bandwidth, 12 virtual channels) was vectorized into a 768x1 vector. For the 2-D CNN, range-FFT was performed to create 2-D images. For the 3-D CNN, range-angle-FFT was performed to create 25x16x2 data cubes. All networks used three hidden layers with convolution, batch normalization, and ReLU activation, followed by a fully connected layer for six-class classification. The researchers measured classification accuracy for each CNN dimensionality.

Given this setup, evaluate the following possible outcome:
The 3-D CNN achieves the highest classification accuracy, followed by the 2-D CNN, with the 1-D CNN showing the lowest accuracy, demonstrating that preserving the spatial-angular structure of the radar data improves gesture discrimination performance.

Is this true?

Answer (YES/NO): YES